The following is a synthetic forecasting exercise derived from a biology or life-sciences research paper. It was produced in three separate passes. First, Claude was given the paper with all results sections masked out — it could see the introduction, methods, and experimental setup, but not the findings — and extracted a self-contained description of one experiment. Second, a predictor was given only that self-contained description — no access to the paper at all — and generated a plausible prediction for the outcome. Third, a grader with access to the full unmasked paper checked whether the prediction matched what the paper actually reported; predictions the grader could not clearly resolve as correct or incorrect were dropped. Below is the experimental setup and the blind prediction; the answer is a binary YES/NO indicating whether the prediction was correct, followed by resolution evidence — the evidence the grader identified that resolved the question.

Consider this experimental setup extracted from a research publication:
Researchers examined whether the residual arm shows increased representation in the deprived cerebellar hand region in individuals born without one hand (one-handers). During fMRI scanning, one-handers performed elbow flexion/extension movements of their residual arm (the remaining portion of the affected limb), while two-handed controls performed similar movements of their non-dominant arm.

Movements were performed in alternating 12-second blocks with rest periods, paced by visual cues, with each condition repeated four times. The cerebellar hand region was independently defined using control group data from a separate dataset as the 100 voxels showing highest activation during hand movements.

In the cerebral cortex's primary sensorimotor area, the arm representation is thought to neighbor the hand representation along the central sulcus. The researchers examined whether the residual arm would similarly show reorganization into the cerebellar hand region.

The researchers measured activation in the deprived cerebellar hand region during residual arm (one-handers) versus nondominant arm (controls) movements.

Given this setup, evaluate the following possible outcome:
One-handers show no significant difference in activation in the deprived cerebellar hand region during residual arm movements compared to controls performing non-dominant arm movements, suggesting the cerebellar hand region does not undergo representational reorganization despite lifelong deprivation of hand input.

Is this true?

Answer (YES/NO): NO